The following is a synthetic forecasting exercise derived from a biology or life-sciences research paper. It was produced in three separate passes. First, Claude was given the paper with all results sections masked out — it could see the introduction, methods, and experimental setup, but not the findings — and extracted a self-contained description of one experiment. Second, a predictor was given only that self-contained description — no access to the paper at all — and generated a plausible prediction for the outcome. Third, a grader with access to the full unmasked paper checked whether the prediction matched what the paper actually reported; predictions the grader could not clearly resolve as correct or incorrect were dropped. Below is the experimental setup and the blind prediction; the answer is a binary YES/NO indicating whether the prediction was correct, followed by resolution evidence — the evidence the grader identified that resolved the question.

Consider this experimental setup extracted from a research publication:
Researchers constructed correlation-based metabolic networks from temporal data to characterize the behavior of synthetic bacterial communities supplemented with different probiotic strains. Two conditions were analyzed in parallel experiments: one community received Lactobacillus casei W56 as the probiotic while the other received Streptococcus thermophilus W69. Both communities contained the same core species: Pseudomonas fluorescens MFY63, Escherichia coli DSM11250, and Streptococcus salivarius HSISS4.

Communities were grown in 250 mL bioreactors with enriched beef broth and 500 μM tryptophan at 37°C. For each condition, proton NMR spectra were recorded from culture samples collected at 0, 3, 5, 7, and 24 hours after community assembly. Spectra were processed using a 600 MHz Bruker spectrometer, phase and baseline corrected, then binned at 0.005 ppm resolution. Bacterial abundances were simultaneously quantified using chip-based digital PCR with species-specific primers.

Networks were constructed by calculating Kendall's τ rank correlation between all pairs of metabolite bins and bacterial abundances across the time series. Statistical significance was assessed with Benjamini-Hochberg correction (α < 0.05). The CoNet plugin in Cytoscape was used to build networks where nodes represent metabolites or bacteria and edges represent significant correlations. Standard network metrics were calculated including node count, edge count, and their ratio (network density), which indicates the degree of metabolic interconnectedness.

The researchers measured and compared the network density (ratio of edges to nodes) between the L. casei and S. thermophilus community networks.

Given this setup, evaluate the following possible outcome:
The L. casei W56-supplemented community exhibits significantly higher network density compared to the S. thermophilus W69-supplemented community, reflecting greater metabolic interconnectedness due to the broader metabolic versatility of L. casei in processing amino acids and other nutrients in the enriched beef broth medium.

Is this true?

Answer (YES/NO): YES